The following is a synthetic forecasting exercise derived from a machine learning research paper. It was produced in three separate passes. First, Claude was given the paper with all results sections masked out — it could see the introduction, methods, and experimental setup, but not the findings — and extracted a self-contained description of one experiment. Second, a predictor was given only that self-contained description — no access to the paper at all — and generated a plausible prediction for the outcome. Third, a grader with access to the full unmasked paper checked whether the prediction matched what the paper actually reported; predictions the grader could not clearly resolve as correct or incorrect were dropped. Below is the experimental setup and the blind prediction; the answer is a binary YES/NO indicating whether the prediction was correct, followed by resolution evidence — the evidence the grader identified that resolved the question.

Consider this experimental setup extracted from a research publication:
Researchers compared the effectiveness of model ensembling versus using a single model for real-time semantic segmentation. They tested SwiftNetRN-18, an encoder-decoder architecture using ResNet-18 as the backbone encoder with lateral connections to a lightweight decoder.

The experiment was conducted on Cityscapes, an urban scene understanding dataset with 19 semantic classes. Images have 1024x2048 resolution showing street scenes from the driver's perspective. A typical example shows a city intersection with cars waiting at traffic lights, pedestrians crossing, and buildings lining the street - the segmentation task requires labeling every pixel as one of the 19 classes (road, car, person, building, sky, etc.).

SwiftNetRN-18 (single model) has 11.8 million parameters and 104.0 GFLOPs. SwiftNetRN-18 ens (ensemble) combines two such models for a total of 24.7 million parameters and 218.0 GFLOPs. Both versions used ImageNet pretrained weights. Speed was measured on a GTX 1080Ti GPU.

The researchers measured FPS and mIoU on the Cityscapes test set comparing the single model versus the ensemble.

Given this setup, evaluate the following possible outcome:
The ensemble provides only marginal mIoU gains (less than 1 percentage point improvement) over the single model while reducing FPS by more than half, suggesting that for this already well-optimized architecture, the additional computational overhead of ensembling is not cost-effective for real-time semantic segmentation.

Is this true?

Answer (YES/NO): NO